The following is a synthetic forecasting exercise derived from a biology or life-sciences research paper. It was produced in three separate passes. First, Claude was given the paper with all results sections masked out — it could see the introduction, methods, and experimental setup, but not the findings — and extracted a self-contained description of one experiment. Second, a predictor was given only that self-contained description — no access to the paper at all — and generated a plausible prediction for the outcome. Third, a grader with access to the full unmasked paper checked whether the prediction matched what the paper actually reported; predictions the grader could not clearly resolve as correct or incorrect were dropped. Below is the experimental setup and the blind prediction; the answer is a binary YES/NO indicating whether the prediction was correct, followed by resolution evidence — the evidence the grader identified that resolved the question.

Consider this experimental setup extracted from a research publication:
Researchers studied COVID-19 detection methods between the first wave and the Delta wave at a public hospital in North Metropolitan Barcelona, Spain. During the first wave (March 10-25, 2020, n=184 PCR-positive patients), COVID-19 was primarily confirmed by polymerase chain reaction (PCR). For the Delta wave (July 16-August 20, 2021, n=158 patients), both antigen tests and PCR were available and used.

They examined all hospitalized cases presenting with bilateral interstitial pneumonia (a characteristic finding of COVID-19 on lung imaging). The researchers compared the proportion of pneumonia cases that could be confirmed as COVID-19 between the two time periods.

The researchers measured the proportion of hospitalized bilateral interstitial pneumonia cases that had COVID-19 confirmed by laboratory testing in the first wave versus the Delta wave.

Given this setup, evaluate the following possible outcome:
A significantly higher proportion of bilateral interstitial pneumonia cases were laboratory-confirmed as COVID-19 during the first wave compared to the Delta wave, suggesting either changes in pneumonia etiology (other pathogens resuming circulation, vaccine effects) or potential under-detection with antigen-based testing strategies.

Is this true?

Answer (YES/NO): NO